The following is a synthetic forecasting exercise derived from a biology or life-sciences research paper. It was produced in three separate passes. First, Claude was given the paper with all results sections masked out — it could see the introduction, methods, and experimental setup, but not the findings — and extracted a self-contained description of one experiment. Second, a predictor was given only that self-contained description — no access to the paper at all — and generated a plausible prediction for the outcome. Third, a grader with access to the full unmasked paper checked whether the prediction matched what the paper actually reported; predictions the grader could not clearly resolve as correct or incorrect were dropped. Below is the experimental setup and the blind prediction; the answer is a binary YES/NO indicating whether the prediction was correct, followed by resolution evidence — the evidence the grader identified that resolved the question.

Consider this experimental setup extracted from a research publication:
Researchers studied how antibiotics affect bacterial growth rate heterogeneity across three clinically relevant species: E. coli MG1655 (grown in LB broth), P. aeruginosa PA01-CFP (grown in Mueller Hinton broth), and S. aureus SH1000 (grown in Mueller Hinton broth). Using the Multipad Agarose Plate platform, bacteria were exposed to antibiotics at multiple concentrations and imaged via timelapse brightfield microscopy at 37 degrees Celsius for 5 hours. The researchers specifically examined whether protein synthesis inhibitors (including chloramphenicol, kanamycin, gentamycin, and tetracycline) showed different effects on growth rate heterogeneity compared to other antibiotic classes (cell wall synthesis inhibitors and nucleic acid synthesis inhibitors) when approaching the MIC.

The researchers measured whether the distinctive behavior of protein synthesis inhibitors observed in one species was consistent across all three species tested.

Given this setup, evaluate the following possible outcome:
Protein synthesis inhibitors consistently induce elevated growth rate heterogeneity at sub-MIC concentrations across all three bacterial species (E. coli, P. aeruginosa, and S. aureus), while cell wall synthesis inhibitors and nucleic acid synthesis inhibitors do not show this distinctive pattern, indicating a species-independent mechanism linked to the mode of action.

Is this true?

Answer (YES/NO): NO